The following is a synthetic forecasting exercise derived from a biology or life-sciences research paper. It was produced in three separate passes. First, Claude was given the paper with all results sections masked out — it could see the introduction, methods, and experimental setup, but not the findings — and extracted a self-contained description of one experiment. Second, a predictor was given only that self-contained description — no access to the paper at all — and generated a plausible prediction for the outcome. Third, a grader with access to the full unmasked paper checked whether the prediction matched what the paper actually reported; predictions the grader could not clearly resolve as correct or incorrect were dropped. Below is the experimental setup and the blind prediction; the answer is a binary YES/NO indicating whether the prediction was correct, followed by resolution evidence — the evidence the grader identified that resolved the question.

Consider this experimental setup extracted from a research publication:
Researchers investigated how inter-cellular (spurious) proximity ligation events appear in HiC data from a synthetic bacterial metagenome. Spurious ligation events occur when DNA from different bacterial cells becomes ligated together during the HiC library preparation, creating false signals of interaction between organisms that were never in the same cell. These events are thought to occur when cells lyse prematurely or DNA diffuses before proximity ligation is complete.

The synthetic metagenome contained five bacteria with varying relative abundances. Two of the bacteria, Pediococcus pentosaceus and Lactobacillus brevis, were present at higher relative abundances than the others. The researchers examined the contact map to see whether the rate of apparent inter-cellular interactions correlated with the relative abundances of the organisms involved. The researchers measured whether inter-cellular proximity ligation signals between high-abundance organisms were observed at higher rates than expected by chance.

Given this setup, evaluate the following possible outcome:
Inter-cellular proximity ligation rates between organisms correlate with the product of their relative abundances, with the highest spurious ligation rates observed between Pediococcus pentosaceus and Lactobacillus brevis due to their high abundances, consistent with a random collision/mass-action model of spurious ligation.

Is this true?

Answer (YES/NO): YES